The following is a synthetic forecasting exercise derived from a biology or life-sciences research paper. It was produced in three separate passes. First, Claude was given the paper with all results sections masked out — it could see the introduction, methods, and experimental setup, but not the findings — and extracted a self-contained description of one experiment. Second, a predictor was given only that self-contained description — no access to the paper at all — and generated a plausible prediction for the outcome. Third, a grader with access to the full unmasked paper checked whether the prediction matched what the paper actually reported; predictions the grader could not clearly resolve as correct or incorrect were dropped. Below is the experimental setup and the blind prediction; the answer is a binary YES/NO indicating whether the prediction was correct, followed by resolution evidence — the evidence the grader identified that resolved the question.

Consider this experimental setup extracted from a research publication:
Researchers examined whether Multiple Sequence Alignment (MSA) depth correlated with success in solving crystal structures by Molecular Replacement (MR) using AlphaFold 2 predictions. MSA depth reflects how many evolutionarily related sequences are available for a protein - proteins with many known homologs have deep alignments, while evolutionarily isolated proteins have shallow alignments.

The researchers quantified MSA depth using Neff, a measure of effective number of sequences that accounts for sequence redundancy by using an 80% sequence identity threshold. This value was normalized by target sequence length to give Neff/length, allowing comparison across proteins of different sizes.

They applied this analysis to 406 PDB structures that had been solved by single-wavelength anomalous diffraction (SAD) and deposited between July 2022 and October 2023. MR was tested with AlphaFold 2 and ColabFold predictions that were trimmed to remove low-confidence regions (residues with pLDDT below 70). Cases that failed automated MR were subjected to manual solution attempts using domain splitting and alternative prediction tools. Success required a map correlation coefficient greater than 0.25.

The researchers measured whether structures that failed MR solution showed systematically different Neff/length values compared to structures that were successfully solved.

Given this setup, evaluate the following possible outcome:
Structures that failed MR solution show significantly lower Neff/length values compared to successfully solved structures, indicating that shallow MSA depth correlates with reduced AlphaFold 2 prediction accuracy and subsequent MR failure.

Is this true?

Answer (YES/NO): NO